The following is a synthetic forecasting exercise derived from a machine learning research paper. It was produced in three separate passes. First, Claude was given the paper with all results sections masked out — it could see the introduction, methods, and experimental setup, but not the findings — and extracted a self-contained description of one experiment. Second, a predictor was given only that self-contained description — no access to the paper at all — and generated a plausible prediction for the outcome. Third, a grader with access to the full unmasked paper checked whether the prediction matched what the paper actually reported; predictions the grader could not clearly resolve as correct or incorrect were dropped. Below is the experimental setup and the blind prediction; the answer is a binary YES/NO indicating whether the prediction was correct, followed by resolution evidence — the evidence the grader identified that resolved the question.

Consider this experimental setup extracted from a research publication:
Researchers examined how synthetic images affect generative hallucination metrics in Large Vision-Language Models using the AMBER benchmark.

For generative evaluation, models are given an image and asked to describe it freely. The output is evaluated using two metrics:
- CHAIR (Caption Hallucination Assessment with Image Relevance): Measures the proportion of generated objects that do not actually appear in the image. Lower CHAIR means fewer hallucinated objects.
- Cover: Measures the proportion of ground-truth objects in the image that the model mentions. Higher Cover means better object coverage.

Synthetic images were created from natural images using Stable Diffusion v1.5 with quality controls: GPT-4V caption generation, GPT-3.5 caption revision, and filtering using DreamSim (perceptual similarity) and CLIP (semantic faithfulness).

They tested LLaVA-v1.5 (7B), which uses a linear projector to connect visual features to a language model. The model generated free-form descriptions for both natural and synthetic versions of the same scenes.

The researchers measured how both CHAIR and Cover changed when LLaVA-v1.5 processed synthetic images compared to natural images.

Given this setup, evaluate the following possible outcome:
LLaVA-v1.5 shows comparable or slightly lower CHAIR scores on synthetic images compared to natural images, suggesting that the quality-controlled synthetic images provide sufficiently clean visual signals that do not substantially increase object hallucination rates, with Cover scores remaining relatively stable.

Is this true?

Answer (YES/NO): NO